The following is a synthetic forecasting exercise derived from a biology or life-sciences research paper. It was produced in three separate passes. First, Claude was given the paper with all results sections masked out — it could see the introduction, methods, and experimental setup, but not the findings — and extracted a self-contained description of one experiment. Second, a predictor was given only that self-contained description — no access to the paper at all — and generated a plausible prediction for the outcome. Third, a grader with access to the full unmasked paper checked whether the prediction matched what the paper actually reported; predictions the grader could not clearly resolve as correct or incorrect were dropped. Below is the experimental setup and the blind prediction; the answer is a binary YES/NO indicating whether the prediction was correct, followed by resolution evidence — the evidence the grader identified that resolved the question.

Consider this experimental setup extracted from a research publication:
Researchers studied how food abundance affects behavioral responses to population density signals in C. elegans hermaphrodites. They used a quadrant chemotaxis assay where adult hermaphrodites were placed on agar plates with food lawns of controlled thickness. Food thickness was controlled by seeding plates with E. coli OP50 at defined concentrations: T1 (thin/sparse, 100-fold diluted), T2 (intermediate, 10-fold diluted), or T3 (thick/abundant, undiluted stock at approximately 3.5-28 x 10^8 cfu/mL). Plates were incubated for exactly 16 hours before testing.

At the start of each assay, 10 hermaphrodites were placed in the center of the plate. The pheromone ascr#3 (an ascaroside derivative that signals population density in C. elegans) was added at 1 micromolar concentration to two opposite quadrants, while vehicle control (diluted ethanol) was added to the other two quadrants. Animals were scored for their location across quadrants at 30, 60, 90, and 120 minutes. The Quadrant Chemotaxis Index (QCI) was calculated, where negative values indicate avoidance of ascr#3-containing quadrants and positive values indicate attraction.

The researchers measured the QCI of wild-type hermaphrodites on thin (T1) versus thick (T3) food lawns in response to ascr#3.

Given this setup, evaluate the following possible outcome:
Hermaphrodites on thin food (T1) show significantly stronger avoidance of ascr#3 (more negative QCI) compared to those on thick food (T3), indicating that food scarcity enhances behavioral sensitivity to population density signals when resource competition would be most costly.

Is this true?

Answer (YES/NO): YES